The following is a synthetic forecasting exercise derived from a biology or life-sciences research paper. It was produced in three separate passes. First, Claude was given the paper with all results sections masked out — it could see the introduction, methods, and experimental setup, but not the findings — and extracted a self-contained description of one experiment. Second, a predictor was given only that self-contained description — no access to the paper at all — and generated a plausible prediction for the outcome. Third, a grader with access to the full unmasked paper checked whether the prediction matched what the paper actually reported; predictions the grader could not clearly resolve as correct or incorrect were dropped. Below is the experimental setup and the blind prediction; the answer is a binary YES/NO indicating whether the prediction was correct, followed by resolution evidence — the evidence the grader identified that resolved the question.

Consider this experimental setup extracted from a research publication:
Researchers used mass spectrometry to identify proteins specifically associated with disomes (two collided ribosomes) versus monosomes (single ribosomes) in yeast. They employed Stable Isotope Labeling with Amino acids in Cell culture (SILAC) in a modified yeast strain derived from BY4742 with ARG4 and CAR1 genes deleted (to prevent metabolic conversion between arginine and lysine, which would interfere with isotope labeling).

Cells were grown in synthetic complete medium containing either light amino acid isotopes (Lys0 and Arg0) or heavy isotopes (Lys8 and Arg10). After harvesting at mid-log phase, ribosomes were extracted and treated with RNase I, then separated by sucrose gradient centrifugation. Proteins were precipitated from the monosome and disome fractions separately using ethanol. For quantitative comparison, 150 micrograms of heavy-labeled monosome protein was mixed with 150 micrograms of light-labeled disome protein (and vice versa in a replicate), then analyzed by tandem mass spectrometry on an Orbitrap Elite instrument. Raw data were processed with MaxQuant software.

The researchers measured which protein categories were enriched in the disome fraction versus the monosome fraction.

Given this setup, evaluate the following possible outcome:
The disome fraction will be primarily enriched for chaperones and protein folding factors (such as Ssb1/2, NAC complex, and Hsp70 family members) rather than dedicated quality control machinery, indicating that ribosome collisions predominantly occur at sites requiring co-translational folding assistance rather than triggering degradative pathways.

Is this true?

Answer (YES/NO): YES